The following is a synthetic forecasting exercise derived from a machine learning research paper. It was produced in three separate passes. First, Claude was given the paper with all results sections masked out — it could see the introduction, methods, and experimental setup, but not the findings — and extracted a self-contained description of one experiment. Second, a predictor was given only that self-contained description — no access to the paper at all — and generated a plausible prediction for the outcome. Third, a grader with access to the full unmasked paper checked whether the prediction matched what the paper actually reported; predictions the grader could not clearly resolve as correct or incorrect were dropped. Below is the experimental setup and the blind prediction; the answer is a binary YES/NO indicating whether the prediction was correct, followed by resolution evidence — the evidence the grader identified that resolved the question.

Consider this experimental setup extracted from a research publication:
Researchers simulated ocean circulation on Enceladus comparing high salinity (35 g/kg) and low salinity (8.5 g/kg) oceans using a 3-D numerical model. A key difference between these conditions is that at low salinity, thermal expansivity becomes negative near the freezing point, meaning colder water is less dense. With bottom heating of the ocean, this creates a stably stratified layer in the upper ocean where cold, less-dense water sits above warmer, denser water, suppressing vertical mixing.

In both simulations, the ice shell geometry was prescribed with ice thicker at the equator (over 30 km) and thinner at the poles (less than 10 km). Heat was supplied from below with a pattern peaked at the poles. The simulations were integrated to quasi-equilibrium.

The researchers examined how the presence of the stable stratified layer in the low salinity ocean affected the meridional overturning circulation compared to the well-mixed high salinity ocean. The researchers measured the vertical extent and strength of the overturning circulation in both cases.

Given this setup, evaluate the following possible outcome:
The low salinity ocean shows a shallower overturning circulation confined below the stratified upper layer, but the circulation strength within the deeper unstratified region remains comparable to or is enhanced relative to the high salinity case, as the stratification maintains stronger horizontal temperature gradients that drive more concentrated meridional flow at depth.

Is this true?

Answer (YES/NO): NO